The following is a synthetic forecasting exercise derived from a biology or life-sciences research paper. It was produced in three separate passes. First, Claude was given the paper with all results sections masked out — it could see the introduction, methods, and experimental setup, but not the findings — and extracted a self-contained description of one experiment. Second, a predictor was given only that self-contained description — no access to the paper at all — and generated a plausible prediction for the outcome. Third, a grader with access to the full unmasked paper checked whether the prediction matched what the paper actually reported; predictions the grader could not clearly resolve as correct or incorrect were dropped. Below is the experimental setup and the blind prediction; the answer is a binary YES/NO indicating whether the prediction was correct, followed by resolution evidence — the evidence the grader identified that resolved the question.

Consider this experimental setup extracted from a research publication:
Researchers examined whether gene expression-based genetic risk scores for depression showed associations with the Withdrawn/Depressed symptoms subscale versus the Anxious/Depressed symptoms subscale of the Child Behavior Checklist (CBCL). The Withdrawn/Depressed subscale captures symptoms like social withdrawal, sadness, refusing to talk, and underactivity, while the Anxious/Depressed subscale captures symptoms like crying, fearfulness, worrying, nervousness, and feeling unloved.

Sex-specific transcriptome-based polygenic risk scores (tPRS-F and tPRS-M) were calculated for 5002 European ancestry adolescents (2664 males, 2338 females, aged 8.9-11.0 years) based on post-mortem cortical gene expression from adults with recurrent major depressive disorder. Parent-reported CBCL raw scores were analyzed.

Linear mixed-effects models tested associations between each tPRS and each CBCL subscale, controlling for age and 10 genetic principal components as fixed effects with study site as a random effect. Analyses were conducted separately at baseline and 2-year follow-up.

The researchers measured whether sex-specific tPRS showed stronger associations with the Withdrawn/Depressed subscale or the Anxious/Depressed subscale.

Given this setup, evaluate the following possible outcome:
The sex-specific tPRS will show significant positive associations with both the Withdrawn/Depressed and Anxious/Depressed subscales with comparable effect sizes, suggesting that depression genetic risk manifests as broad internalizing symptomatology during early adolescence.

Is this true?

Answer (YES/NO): NO